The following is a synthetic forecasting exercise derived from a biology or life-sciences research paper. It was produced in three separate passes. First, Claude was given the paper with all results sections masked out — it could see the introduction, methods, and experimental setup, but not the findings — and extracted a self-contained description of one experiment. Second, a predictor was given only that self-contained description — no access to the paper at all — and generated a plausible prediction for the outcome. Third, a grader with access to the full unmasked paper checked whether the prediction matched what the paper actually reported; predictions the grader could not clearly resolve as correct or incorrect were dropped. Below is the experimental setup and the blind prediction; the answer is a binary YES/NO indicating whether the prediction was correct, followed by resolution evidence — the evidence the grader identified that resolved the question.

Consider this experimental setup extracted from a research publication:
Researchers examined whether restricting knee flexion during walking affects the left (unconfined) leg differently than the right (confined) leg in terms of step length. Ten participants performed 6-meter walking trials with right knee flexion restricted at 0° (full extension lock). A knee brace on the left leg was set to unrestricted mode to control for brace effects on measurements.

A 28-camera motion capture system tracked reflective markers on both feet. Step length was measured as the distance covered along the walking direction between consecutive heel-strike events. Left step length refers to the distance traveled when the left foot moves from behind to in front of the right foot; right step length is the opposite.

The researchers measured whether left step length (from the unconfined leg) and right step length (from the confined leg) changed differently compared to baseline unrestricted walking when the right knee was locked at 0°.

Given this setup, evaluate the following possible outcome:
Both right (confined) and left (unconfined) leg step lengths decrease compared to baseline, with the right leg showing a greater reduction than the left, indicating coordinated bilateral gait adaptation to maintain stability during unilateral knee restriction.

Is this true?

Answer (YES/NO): NO